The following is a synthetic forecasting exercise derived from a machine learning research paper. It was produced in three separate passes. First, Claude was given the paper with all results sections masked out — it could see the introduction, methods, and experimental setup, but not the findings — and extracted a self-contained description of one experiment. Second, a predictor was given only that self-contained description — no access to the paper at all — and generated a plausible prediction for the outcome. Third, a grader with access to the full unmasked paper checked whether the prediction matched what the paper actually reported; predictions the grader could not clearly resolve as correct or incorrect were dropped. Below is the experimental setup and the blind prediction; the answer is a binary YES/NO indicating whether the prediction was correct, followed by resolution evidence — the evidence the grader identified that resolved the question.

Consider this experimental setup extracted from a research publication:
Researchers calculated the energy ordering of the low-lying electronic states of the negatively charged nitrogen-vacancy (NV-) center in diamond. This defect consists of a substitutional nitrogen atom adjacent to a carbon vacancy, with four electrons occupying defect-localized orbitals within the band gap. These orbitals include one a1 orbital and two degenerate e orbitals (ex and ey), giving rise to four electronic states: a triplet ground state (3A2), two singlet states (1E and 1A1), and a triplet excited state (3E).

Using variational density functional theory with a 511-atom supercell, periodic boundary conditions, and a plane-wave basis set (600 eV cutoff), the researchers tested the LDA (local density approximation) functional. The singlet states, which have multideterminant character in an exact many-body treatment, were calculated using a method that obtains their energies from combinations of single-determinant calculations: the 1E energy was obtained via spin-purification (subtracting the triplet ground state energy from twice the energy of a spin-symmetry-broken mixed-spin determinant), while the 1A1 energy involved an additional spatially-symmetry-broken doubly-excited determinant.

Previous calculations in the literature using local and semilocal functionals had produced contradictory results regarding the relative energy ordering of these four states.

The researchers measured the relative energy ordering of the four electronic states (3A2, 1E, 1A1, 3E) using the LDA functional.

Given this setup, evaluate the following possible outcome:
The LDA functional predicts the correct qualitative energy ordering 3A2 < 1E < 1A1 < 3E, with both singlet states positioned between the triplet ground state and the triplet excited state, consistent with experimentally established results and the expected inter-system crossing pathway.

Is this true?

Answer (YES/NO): YES